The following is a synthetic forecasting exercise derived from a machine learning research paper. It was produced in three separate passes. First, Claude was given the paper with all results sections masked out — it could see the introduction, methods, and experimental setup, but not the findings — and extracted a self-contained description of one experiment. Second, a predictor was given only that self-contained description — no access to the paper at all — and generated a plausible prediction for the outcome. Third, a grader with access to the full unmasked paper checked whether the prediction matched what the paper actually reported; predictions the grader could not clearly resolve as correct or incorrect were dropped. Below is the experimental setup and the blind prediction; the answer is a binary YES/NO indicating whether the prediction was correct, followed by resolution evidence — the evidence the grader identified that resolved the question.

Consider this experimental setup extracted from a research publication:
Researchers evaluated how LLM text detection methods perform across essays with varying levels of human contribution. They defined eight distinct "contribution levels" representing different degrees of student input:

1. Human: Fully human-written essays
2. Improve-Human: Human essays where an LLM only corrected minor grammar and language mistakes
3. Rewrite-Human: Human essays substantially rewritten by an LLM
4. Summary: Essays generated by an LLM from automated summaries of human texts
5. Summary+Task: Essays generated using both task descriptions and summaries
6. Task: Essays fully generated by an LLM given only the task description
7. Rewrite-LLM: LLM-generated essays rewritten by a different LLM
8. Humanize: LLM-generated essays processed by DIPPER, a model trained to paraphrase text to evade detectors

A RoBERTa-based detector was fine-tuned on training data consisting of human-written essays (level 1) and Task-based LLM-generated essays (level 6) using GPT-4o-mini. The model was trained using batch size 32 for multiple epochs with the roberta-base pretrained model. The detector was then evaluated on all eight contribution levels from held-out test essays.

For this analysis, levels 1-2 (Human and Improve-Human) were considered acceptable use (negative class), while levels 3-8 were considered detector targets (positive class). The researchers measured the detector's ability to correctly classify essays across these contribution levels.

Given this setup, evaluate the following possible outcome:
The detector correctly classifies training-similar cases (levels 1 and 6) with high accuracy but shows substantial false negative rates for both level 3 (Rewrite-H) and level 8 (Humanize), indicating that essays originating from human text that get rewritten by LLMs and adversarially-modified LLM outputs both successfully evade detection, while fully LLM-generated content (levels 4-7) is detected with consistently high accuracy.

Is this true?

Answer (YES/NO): NO